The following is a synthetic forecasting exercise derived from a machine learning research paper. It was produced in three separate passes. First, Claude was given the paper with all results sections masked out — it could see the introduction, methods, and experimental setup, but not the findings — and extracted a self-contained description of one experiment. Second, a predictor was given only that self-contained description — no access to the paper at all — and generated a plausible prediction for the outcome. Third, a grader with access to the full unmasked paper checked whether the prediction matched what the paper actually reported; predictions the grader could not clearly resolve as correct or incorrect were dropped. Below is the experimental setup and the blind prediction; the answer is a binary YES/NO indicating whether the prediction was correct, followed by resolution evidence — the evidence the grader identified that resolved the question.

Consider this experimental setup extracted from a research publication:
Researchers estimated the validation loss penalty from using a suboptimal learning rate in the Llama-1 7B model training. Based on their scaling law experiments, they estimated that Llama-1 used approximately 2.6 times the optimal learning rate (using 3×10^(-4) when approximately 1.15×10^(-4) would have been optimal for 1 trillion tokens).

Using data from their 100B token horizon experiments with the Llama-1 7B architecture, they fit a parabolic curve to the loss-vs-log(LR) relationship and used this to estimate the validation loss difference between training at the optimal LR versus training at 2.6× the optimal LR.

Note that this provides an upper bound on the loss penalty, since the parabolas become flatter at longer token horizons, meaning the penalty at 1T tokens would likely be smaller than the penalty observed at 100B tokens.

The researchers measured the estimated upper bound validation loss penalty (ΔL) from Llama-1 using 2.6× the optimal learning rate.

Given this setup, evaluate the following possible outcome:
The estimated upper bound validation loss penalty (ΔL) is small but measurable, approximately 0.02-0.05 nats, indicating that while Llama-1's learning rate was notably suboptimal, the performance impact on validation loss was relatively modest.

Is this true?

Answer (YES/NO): YES